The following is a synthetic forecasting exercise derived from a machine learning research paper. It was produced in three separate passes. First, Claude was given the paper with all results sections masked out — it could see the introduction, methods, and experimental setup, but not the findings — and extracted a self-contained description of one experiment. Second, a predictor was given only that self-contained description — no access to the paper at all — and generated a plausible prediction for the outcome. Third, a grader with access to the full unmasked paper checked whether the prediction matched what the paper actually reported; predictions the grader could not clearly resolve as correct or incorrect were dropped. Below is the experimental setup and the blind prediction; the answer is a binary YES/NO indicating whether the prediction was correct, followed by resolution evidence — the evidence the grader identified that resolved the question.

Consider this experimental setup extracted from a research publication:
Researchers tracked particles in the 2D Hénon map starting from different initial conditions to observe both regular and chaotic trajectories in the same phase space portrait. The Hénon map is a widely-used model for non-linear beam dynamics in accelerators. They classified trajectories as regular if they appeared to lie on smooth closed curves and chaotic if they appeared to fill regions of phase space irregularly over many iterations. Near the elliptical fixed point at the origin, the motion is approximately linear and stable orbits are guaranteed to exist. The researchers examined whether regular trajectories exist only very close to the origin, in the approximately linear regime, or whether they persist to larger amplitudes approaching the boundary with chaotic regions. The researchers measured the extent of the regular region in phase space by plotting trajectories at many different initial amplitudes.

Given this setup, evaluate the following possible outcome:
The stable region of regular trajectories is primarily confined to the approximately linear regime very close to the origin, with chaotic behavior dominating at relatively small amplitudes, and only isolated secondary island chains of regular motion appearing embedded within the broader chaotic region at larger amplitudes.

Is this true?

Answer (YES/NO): NO